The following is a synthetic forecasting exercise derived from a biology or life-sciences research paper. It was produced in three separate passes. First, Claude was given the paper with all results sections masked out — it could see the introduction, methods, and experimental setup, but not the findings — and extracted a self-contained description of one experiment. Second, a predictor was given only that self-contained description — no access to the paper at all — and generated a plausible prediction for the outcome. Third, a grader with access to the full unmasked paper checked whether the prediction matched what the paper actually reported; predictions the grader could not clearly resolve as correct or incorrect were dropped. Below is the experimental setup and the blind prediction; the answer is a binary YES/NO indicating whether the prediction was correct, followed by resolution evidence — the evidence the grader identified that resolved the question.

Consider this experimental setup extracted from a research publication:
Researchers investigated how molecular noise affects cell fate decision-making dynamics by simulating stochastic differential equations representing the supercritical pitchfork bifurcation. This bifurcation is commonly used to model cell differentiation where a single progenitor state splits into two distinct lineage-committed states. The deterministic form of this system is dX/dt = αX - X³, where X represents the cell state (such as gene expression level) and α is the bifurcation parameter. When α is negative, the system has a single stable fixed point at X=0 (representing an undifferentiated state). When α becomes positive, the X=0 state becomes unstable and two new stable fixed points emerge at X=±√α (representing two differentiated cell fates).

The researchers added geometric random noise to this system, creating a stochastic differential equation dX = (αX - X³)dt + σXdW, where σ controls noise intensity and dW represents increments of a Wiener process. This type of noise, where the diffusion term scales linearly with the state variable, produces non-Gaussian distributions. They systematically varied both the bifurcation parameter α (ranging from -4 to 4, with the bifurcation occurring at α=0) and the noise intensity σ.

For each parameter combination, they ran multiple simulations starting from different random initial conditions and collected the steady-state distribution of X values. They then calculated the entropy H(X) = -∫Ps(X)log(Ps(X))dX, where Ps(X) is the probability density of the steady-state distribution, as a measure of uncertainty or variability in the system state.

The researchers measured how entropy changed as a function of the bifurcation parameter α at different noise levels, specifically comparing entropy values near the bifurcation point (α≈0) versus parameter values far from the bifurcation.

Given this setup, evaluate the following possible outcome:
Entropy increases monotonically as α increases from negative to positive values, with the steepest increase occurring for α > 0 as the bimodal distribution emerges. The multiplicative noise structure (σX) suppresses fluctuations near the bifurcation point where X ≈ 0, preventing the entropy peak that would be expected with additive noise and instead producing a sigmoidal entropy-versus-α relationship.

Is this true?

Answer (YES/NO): NO